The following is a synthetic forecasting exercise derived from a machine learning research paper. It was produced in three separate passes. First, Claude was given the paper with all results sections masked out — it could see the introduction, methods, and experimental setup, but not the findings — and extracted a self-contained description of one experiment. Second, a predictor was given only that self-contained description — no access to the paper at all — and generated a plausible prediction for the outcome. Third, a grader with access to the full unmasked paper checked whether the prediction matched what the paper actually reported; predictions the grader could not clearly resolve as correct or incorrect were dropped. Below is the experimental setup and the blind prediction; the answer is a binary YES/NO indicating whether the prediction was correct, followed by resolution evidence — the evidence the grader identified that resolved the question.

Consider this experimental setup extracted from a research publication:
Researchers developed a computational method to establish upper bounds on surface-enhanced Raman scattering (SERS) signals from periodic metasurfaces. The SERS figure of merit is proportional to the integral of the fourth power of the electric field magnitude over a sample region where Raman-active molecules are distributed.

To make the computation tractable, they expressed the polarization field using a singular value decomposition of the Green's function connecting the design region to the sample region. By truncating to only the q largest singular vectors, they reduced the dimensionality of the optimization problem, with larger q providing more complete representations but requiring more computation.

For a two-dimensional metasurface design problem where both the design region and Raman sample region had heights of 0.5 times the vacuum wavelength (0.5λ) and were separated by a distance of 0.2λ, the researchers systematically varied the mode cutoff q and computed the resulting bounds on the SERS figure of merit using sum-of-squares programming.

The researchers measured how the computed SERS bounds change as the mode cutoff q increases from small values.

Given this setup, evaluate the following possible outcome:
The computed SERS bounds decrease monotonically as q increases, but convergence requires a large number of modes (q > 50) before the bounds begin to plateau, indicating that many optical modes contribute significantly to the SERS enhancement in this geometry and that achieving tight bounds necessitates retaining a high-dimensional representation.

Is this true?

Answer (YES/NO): NO